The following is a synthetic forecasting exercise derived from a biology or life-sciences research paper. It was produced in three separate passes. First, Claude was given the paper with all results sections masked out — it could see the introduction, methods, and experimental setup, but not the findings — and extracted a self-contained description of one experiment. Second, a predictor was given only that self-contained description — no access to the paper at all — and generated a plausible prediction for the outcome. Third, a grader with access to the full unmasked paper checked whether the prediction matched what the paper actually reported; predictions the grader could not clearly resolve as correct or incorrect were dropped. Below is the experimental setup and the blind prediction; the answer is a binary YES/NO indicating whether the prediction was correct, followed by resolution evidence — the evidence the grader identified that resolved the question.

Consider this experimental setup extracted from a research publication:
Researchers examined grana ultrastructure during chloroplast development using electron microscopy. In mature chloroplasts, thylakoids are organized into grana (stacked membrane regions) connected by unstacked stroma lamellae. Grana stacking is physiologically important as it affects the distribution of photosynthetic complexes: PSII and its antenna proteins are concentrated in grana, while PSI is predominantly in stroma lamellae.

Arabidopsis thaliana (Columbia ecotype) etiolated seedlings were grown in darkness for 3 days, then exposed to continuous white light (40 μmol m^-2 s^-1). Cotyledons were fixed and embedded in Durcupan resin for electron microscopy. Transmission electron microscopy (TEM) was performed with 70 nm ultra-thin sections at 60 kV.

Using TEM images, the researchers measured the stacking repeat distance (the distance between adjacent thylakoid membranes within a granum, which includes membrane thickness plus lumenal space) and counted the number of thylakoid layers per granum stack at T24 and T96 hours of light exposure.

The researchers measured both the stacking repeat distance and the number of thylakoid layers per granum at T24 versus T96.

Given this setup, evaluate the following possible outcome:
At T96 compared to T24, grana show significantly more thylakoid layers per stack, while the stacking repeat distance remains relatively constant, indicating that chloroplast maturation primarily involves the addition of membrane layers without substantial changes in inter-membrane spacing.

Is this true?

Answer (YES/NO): NO